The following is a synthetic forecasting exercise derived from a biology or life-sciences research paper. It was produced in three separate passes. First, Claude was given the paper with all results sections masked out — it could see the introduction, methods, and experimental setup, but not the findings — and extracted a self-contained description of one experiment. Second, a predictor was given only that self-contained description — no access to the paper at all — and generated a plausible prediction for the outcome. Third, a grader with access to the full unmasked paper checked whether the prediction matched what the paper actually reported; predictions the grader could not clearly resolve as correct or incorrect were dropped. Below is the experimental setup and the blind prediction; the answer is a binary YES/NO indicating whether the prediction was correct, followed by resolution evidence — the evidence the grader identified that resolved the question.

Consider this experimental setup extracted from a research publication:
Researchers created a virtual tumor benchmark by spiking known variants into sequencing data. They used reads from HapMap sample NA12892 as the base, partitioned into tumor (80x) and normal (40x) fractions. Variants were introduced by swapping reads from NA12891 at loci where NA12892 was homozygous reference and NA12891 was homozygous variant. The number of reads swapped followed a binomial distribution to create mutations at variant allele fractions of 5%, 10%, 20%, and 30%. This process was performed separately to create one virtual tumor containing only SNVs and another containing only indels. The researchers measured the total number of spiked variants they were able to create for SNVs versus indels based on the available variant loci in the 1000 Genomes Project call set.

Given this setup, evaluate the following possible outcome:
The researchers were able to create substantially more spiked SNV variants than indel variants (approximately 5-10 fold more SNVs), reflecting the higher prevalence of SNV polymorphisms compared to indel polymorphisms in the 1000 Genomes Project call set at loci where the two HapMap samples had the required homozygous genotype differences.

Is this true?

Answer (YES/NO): YES